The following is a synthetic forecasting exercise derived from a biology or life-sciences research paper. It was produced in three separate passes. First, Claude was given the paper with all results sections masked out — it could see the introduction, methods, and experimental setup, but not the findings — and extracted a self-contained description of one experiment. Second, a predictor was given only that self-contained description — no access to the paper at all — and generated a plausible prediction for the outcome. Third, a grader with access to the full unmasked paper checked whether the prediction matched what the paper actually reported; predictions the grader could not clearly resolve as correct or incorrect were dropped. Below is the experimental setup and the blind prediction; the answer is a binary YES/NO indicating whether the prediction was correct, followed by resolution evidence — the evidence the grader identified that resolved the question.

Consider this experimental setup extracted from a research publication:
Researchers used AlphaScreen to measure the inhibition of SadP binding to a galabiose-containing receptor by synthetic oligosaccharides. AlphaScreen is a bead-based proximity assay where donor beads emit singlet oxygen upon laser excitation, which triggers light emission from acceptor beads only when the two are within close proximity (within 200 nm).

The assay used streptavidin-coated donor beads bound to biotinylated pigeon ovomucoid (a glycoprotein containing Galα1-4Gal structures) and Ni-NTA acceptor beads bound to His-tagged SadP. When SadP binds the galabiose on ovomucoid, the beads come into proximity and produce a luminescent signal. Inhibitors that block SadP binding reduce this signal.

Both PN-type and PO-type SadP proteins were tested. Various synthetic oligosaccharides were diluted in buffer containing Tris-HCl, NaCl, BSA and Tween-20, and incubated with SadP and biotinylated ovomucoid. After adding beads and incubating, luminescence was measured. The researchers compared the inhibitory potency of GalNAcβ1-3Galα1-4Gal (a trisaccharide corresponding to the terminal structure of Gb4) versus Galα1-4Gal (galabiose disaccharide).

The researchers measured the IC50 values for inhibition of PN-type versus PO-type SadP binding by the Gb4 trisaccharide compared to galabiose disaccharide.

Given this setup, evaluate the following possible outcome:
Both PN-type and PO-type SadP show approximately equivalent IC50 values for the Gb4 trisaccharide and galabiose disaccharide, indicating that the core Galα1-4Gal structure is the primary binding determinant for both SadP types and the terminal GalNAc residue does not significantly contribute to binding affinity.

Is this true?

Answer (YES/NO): NO